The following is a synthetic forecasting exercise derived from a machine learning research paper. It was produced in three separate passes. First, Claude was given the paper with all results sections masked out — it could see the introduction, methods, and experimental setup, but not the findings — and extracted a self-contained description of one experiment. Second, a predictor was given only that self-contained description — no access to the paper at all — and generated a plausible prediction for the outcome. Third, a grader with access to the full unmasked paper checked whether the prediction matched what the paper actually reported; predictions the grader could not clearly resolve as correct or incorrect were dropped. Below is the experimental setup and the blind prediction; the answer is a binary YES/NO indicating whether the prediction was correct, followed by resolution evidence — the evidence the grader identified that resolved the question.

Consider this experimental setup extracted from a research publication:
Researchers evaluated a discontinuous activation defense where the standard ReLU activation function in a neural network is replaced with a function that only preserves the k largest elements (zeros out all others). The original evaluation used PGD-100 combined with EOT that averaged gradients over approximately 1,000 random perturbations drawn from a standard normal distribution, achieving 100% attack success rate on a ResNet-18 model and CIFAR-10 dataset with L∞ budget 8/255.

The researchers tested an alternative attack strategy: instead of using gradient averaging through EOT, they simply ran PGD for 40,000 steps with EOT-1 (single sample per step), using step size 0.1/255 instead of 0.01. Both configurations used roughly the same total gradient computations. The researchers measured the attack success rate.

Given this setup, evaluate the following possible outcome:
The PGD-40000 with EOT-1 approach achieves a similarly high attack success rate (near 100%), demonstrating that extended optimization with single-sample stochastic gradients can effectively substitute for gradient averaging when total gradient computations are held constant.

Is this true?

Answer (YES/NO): YES